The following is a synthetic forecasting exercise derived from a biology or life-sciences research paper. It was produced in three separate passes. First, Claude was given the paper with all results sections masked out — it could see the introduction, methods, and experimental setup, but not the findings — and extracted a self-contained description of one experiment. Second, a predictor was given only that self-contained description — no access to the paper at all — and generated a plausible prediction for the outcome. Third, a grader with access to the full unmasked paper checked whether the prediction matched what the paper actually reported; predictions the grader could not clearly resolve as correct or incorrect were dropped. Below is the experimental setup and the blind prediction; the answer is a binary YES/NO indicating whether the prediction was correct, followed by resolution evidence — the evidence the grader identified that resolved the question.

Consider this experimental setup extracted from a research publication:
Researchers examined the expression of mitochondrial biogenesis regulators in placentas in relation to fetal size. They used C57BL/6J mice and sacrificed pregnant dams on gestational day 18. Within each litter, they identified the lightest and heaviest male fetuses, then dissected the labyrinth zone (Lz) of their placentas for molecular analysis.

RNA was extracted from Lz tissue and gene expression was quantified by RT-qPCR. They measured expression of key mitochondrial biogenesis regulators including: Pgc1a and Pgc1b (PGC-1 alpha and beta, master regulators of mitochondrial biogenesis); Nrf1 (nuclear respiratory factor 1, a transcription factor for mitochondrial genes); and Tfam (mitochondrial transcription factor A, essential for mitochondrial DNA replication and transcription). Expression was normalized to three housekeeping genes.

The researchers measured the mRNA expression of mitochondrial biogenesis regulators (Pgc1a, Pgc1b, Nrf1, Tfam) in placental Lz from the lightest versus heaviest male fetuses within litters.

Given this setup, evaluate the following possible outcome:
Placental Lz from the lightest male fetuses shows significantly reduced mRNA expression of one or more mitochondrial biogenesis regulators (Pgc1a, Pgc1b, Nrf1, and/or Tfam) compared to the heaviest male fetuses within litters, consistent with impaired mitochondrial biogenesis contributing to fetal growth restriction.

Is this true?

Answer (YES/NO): NO